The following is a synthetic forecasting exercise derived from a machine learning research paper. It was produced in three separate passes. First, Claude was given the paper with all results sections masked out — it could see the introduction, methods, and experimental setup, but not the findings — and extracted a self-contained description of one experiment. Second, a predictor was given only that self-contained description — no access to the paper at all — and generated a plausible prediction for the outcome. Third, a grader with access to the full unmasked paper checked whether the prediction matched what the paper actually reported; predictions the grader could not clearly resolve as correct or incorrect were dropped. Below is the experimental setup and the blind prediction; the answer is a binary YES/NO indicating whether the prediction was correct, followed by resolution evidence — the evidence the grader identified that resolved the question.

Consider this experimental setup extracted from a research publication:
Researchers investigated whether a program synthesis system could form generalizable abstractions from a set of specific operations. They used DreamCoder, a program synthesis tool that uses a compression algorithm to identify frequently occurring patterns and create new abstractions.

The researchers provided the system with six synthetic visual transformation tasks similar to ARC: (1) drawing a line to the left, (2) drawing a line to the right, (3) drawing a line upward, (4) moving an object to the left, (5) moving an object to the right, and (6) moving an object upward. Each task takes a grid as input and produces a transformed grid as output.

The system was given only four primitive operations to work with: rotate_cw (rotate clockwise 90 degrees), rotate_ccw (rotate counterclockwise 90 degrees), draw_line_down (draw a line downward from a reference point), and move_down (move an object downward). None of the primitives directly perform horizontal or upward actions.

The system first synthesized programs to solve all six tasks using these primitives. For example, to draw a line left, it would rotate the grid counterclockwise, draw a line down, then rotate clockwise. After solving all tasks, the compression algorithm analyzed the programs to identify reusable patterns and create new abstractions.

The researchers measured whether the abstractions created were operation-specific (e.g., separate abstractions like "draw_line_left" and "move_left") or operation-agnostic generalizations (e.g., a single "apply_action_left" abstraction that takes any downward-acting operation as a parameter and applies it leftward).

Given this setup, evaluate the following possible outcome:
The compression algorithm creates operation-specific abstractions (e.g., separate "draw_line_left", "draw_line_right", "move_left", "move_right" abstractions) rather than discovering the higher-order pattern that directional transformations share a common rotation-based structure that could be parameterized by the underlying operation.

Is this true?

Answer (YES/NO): NO